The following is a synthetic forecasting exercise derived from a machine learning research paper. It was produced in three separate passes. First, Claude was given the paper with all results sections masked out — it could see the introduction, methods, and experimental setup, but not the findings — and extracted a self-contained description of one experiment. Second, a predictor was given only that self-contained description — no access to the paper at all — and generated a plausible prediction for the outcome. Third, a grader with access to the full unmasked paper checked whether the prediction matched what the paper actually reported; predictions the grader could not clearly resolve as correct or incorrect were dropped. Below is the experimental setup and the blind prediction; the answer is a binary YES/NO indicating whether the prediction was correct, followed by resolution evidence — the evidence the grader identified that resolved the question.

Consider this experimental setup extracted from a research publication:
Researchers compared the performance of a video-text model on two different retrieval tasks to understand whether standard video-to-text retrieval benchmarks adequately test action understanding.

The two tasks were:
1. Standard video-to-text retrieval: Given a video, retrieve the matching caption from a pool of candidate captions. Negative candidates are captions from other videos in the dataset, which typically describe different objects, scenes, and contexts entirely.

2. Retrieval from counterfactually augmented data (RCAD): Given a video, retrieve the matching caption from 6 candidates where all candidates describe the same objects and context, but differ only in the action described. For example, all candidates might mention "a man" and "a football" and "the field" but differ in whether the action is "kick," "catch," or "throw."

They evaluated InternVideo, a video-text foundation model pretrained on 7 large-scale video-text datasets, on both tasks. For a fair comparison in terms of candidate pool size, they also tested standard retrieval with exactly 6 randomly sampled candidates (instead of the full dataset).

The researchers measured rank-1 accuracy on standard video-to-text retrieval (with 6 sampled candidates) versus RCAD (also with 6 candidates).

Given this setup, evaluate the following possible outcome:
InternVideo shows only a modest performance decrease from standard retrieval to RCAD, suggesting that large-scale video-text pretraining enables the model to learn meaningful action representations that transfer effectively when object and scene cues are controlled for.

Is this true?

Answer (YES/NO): NO